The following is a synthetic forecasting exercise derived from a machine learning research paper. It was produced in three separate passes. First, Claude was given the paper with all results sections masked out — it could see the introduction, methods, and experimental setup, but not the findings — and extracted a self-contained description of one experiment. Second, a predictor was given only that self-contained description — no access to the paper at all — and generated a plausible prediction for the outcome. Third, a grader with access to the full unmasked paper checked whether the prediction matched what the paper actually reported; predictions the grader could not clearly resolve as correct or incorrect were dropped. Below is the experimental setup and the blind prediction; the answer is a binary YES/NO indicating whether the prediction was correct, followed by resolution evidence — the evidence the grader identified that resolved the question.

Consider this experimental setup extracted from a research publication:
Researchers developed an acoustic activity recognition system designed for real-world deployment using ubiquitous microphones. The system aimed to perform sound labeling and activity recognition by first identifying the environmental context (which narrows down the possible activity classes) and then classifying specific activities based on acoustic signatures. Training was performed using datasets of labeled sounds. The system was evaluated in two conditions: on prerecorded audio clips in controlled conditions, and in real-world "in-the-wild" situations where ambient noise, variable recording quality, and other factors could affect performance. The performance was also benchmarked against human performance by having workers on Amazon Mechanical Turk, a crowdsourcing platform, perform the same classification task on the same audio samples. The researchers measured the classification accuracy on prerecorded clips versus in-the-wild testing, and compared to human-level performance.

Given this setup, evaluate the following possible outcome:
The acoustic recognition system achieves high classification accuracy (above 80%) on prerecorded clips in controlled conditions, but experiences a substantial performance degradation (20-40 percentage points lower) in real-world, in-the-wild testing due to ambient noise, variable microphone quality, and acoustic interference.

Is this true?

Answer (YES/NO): NO